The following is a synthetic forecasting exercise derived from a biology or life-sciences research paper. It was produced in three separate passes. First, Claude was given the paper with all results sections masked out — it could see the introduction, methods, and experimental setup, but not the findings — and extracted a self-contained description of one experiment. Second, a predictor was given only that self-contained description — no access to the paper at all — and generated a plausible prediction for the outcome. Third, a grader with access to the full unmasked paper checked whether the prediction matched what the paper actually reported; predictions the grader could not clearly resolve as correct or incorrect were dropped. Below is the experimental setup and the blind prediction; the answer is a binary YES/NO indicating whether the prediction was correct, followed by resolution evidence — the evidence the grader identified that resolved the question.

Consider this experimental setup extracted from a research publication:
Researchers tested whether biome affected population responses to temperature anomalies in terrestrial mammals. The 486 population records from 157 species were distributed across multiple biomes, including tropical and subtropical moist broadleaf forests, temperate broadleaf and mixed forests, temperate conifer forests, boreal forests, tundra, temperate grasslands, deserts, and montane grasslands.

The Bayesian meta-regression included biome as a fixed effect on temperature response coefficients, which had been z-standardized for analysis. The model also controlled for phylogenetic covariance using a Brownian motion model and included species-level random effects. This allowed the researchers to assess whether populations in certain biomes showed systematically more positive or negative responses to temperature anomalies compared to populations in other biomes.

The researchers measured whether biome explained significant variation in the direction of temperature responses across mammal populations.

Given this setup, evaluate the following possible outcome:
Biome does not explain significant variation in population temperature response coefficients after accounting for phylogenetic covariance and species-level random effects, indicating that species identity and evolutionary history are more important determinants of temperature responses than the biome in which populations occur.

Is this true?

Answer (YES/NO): NO